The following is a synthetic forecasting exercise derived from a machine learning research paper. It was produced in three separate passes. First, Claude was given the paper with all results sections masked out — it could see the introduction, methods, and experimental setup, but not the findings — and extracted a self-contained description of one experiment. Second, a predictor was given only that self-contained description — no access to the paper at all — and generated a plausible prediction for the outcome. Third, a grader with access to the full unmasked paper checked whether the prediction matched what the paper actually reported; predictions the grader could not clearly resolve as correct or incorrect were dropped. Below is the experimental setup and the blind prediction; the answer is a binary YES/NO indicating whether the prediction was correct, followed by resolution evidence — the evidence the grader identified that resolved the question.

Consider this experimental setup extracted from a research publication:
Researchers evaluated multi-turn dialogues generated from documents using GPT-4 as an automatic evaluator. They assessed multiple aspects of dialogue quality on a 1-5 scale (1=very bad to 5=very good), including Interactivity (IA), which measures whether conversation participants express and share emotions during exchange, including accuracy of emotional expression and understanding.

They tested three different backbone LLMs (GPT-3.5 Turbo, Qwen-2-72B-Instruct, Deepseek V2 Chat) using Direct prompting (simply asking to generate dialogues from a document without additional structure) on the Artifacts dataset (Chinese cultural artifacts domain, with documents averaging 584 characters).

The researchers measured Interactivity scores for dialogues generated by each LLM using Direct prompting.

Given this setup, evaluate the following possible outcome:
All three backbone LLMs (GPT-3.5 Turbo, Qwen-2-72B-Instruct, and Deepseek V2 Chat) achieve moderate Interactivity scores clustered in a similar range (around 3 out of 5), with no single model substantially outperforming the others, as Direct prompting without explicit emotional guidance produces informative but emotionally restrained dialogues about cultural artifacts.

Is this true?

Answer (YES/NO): NO